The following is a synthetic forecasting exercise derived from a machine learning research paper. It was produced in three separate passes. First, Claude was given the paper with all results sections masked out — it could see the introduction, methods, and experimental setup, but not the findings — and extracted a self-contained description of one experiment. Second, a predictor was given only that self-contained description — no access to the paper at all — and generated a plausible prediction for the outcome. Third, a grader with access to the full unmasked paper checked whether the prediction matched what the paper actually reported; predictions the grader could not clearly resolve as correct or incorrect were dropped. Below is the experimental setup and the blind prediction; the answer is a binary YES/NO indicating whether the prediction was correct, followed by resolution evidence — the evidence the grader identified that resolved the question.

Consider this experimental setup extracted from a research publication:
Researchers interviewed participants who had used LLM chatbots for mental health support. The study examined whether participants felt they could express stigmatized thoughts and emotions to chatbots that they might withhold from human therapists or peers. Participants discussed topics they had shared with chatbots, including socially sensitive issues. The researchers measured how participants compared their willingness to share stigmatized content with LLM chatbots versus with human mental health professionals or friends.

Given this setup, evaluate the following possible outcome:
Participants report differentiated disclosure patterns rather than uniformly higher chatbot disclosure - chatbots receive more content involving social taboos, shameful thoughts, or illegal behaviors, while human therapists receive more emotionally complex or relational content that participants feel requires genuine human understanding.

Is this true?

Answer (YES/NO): NO